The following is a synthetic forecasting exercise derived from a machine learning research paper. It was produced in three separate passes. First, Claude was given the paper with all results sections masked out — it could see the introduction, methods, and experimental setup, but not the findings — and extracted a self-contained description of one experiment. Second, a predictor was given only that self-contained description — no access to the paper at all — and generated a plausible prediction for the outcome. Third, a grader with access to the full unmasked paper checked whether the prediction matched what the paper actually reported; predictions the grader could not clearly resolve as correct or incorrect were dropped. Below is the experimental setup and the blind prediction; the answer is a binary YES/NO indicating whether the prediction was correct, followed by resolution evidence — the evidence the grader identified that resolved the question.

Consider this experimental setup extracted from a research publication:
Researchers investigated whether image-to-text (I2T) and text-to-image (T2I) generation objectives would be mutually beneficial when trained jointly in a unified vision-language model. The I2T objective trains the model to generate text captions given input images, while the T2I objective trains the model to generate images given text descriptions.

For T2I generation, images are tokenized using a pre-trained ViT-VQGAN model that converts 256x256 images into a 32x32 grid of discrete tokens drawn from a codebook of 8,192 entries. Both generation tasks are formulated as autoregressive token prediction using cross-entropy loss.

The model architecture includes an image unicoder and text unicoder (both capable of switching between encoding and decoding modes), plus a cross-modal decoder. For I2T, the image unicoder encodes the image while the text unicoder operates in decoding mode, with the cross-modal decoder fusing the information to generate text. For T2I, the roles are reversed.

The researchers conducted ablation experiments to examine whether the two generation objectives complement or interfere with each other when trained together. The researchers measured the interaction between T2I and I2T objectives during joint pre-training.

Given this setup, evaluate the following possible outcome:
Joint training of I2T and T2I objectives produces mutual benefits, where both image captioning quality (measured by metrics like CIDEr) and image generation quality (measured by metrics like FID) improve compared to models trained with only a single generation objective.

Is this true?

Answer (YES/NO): NO